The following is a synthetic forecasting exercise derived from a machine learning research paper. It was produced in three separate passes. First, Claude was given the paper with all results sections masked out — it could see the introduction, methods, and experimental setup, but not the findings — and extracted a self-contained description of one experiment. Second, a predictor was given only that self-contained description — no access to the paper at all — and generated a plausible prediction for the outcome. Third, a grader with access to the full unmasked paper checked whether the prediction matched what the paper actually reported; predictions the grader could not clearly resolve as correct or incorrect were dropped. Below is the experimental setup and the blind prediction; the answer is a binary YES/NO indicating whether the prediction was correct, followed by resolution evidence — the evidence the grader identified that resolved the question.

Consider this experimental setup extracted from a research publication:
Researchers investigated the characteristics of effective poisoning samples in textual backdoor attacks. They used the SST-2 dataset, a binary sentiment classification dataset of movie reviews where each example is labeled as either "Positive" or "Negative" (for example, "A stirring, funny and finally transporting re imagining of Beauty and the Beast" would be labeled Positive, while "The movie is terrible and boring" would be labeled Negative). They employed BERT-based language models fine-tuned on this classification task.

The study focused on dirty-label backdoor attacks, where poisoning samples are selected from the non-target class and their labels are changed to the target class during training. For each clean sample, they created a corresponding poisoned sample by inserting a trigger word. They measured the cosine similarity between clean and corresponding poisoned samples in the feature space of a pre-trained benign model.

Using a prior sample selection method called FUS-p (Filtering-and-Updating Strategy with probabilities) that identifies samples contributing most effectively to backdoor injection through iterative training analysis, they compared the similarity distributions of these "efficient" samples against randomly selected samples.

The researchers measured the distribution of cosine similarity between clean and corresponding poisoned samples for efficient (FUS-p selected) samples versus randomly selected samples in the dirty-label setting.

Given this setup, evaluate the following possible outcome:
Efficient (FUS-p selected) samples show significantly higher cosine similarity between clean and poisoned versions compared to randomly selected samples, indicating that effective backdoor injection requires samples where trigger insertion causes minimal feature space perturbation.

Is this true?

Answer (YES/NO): YES